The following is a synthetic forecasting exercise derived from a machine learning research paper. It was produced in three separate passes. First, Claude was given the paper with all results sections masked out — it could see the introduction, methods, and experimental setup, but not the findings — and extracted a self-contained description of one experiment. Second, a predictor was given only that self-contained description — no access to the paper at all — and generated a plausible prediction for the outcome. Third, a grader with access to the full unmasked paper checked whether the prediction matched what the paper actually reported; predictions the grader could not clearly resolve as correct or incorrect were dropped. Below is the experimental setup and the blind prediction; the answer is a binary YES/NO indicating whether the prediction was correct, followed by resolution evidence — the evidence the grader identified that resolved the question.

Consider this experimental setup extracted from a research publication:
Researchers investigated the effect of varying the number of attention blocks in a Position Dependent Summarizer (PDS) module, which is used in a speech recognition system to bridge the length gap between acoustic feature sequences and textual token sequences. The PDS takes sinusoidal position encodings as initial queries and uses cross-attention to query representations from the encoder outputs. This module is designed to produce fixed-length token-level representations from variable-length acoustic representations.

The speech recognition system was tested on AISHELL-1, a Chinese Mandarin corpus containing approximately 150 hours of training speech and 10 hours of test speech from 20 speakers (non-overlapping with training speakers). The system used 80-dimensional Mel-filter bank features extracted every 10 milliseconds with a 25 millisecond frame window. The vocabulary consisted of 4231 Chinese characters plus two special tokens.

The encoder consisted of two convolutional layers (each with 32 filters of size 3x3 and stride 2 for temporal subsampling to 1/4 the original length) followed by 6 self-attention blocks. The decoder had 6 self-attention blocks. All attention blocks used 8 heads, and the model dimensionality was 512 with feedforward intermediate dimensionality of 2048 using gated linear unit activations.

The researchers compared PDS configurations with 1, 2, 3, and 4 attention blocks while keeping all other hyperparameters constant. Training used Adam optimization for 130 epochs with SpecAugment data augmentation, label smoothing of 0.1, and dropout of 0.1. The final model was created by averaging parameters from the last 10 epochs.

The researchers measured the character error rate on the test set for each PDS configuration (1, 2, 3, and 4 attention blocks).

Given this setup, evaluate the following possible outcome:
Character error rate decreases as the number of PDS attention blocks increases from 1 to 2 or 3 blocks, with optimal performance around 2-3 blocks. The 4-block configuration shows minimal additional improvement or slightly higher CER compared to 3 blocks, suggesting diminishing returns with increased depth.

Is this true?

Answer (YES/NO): NO